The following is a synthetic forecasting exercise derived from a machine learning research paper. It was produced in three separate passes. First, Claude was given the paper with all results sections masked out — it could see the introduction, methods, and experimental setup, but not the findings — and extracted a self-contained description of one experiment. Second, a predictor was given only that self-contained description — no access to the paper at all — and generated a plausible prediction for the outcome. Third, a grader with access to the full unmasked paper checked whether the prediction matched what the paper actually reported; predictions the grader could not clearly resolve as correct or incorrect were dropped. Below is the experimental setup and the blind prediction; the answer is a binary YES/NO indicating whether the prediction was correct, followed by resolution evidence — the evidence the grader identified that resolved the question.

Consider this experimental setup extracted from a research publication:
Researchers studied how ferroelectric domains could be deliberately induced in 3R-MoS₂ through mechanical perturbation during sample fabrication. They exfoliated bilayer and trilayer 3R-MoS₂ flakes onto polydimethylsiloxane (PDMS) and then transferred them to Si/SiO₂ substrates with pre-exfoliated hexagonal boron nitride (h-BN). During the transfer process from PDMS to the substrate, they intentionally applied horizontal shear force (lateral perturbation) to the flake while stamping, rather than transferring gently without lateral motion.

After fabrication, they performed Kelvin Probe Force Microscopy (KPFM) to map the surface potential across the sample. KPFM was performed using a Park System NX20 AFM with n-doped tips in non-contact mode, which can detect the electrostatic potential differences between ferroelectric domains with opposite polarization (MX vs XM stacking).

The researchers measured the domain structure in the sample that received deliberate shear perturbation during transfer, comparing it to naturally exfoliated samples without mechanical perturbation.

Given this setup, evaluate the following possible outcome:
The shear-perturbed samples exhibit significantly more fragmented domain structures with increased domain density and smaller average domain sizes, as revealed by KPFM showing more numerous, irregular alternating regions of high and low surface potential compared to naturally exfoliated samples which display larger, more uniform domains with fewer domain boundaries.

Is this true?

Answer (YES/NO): YES